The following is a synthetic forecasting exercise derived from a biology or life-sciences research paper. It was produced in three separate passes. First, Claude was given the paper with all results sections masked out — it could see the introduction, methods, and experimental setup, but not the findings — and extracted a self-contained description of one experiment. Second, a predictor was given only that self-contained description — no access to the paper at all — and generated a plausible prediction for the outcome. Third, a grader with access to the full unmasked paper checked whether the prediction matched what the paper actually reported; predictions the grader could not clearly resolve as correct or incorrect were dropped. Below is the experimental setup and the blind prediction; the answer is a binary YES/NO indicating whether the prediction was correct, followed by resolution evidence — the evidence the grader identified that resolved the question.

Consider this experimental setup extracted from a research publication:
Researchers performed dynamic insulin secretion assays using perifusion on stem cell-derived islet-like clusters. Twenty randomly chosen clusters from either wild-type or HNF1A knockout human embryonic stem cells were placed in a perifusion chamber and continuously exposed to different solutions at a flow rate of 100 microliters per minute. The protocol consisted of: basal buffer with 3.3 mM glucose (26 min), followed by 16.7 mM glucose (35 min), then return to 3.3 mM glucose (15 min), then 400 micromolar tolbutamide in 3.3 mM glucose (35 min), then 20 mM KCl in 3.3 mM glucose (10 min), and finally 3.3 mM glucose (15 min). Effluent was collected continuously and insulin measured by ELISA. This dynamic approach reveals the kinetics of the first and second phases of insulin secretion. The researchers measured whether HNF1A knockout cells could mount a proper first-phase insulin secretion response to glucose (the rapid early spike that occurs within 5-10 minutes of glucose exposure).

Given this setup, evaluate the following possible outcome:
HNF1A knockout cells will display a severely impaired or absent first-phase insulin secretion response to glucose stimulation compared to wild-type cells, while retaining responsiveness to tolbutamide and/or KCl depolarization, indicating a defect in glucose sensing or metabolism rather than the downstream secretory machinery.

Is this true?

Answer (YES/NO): YES